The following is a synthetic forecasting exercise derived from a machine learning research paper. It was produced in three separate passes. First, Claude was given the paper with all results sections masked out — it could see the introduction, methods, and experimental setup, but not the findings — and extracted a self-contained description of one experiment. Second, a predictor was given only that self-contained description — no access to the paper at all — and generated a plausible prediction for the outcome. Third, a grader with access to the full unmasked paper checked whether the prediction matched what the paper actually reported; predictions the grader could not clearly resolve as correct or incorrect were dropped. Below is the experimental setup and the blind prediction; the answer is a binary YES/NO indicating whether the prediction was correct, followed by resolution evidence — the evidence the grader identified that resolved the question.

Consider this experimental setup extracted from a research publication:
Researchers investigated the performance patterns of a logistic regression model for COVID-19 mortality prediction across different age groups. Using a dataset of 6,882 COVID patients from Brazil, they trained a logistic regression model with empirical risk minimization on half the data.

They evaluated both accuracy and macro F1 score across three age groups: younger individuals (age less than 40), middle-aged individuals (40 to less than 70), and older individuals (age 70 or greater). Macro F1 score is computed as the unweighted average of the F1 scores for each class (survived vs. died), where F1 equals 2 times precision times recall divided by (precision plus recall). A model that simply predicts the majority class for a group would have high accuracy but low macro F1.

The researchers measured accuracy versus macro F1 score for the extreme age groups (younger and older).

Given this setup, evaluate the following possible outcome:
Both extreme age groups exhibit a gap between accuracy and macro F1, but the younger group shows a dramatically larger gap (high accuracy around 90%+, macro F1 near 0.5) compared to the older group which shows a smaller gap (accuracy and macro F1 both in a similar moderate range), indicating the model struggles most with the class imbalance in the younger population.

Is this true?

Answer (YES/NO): NO